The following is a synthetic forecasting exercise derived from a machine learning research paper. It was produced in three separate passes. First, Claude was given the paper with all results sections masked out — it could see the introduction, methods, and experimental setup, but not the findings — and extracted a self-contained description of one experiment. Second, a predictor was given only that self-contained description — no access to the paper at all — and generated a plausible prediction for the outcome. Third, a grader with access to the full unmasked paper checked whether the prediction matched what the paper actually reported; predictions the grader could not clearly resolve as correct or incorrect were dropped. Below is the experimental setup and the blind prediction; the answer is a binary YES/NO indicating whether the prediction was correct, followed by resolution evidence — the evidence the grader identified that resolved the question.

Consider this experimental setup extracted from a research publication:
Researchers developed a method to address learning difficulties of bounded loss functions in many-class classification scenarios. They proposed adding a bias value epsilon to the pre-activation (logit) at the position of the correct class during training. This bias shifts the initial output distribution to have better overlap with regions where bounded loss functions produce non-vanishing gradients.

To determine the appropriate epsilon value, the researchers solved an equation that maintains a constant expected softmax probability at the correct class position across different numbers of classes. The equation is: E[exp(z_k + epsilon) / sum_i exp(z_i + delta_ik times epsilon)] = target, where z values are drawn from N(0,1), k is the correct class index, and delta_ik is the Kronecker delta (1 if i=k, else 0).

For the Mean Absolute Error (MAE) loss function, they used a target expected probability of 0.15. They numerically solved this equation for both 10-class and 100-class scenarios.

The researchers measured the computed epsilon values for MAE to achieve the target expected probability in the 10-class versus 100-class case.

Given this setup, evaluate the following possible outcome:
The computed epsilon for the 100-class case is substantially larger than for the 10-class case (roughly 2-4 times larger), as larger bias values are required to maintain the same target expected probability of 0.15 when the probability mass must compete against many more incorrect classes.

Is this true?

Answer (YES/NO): NO